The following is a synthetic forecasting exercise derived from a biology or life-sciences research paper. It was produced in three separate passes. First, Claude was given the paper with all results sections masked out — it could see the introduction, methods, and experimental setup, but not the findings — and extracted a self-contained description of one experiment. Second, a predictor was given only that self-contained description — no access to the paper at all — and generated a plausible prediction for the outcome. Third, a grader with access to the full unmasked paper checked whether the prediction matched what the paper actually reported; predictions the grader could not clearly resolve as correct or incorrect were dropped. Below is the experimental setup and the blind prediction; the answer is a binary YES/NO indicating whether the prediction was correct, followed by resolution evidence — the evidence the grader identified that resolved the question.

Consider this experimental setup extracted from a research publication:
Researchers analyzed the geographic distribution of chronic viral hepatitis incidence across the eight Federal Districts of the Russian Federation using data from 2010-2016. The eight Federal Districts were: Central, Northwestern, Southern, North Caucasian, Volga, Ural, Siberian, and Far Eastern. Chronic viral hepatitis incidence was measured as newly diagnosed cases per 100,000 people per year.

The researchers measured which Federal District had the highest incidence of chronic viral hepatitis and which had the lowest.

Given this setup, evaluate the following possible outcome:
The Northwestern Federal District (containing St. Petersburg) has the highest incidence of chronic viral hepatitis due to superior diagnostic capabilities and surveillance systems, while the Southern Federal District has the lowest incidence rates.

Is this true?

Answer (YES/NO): NO